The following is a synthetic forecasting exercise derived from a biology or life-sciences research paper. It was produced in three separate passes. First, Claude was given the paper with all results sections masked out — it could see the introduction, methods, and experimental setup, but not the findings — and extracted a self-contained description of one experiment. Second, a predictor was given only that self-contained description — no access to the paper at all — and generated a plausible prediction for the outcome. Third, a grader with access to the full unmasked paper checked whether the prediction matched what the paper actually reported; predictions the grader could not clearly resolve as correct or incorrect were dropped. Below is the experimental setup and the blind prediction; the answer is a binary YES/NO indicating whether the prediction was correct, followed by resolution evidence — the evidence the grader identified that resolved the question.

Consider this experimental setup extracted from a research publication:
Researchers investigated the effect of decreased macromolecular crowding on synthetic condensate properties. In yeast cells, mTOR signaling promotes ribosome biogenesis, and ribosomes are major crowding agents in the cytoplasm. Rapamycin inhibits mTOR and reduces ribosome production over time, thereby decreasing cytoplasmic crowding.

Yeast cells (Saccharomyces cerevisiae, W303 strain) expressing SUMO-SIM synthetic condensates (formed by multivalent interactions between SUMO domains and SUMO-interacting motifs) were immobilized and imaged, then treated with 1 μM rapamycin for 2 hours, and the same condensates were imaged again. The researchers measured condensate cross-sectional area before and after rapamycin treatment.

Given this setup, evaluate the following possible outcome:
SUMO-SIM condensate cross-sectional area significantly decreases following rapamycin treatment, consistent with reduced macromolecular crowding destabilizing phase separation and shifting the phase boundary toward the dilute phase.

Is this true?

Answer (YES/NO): NO